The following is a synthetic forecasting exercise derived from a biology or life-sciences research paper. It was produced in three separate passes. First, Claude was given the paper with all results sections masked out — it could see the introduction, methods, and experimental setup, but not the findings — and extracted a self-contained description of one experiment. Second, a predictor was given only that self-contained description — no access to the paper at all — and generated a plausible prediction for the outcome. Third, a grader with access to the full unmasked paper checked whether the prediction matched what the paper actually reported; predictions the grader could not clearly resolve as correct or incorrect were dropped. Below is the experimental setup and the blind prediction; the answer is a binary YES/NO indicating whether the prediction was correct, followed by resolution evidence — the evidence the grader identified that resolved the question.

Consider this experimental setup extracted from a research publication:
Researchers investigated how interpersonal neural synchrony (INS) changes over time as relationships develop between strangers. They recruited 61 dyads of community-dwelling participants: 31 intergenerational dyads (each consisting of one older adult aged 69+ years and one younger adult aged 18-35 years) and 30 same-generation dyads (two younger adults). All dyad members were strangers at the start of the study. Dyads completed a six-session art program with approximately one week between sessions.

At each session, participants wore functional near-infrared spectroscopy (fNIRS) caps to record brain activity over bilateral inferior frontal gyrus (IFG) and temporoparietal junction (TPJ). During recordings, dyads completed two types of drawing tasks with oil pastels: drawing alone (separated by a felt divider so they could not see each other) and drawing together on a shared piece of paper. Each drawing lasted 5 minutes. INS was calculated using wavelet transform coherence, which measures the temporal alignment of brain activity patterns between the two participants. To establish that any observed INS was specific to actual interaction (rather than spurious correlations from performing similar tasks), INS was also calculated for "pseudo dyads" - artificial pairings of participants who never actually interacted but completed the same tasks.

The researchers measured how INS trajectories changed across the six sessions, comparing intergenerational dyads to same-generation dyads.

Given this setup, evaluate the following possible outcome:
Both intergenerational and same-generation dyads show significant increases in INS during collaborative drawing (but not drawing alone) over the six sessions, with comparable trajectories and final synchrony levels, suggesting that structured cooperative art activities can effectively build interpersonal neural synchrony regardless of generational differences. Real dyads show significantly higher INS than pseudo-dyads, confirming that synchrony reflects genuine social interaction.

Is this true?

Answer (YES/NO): NO